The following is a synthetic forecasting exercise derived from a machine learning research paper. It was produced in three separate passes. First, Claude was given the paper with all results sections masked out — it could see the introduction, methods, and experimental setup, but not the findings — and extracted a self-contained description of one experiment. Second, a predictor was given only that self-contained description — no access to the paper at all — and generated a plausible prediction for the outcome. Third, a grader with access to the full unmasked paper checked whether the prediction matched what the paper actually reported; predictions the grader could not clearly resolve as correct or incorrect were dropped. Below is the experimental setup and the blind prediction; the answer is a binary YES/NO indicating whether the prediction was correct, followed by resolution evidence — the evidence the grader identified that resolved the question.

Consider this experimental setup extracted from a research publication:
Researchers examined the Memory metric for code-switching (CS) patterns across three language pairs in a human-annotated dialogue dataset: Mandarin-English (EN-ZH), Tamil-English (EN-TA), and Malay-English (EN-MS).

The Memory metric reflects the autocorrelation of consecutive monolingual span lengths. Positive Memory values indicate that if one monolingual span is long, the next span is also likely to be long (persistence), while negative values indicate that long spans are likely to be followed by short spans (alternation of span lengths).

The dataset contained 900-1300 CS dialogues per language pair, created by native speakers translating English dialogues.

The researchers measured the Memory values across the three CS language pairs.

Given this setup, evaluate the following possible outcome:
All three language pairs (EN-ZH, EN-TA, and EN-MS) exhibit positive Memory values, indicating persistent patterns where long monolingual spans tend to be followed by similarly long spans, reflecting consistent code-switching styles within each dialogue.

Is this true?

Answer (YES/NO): NO